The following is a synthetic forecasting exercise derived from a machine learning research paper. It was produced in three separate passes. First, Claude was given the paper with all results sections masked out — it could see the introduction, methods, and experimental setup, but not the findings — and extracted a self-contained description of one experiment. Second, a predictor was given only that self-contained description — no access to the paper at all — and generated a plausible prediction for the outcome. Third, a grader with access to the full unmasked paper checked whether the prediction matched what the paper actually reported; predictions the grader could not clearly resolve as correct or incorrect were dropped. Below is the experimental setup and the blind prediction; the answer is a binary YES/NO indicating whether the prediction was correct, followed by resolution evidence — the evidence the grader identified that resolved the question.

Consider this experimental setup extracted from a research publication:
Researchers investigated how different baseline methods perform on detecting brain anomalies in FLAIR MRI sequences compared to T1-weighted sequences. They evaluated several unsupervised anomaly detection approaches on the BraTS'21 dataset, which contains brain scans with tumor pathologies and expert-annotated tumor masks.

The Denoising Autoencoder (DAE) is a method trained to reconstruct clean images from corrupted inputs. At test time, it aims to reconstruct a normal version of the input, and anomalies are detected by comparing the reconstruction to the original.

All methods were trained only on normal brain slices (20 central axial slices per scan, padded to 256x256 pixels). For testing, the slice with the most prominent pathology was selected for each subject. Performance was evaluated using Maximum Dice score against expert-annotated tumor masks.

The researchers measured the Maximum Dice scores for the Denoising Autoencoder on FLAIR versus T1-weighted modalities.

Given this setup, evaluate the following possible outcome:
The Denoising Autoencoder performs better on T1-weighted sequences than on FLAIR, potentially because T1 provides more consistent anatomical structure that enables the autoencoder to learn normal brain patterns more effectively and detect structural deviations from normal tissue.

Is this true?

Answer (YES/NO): NO